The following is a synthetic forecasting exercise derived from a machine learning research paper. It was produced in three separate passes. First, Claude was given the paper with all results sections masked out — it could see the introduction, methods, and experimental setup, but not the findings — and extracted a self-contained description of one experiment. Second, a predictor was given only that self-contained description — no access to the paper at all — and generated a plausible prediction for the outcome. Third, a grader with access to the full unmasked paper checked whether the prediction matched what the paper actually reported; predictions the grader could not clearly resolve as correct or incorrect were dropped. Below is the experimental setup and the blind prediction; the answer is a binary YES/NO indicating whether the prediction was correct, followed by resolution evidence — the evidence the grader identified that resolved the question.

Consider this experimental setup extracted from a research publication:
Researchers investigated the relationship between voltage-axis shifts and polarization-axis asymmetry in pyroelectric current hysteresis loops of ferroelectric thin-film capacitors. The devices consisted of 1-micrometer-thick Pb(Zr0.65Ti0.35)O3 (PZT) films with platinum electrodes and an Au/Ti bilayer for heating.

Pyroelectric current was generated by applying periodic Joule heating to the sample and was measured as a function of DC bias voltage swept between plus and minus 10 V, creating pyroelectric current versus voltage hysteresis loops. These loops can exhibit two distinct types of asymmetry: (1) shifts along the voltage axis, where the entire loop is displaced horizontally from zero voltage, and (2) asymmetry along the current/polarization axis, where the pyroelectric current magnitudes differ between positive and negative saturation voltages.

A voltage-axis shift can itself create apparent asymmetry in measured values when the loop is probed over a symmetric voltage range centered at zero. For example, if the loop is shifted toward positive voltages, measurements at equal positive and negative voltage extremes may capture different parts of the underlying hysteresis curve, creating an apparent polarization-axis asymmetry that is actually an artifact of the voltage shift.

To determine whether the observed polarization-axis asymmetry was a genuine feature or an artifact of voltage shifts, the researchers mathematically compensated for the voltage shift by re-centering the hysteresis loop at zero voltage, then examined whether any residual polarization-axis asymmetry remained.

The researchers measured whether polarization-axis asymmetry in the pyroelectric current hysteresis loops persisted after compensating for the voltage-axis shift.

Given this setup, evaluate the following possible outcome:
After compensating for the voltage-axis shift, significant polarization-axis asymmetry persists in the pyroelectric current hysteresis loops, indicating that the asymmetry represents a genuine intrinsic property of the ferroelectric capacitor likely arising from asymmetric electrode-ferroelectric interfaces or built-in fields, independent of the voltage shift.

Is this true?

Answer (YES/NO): NO